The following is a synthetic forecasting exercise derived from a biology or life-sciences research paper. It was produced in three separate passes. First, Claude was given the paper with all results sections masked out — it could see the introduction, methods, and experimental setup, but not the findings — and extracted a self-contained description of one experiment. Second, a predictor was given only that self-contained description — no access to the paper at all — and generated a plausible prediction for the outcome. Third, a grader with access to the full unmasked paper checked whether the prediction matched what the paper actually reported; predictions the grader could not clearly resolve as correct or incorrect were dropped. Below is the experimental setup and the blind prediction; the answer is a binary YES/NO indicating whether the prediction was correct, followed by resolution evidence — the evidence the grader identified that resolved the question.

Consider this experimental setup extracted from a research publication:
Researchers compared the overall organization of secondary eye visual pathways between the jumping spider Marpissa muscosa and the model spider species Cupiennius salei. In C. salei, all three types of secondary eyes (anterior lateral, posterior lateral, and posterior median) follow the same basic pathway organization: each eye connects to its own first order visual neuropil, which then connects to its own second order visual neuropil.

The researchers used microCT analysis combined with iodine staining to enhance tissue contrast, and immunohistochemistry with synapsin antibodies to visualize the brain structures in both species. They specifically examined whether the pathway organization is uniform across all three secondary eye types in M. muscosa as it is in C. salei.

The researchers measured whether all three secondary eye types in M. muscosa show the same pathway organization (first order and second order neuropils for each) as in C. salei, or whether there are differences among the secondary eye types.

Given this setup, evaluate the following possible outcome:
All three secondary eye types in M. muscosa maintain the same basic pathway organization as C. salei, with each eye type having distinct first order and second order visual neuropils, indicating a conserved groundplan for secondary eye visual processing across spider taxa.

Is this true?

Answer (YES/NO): NO